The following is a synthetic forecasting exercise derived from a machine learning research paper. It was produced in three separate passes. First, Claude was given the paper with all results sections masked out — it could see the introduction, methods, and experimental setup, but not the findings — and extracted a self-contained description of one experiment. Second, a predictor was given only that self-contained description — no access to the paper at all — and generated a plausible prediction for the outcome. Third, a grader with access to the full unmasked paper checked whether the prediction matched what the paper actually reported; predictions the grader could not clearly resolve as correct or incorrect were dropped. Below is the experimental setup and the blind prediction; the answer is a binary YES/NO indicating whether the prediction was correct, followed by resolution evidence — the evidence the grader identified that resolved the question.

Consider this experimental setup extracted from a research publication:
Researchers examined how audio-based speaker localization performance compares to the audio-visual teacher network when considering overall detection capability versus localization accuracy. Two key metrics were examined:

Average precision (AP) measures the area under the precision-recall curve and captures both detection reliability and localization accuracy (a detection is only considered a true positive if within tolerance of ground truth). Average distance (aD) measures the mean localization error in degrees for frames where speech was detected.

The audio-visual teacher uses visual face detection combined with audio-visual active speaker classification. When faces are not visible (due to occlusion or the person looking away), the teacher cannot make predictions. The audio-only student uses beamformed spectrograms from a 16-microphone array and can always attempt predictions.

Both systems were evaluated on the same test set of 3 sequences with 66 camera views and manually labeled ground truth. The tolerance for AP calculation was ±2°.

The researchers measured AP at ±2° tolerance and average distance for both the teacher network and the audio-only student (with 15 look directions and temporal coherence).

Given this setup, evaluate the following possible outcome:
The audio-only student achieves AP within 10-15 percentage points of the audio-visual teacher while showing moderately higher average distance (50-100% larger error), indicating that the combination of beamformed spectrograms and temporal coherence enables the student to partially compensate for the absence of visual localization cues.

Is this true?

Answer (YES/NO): NO